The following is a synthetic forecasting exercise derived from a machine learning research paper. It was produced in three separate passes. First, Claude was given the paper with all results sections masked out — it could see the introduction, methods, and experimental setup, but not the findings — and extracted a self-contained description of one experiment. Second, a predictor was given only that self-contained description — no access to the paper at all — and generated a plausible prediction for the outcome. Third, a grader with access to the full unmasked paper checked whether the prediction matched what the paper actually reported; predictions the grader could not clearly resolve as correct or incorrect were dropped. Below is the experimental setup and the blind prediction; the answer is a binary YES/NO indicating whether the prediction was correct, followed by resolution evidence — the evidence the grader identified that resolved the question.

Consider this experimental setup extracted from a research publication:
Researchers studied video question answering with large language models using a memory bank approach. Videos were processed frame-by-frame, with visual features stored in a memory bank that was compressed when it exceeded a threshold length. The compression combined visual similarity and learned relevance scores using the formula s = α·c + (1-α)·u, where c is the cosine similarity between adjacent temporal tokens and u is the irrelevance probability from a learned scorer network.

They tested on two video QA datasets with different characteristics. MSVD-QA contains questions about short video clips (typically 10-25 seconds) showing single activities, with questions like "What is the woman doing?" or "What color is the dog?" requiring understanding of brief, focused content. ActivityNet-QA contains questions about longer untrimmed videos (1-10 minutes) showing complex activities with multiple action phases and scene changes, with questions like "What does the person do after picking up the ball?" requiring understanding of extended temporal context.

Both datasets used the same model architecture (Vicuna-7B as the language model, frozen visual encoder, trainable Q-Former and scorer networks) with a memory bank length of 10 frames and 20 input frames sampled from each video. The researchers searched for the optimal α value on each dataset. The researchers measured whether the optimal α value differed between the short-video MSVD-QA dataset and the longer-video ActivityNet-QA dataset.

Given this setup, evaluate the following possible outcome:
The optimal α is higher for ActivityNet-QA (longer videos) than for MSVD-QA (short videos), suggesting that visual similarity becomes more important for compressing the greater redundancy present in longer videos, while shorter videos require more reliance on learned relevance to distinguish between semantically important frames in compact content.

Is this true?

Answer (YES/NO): YES